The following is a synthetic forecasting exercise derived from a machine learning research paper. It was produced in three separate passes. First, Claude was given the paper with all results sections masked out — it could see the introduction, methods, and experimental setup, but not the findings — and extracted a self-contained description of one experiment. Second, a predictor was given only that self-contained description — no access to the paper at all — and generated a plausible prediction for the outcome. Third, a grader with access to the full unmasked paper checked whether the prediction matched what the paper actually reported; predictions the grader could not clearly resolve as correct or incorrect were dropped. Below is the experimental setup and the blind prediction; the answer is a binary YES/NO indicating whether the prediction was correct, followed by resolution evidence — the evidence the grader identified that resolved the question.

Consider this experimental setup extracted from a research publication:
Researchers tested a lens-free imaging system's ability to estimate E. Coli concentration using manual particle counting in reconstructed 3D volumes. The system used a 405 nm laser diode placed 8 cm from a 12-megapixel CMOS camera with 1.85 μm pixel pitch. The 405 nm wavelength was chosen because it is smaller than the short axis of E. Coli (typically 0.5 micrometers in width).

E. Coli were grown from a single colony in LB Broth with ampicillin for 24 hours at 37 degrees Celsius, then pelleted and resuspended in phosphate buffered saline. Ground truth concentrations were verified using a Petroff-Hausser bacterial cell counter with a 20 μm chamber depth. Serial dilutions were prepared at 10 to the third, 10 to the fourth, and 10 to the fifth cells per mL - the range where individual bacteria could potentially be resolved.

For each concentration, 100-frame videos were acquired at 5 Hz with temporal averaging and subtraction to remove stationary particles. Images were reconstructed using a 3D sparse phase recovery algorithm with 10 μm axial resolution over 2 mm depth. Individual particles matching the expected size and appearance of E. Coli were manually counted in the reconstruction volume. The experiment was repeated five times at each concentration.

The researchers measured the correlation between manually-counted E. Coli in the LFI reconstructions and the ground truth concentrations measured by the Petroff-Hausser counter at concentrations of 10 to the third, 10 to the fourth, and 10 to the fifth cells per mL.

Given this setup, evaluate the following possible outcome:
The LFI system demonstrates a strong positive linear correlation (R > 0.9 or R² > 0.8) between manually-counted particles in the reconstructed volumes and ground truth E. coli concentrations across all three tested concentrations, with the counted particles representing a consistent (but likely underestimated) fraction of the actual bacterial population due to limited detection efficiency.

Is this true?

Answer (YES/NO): NO